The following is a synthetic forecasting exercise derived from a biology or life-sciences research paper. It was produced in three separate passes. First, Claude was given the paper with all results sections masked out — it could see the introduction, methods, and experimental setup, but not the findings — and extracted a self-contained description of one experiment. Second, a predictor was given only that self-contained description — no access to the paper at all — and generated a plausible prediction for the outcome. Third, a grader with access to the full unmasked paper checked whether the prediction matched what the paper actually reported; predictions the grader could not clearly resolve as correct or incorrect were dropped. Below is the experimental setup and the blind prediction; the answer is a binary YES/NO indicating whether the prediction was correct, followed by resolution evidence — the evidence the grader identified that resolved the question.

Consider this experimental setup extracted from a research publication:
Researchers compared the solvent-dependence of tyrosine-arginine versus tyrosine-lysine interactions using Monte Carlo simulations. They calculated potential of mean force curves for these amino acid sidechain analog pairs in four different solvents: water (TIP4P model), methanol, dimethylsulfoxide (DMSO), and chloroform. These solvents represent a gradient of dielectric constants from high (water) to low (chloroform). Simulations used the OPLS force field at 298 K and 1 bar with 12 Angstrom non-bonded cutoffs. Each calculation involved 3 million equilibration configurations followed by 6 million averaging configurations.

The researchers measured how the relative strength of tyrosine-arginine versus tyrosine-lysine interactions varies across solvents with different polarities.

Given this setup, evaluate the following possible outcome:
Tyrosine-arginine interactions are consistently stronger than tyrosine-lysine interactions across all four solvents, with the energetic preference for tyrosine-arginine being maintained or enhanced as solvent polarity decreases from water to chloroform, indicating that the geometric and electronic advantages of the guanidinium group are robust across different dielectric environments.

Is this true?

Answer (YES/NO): NO